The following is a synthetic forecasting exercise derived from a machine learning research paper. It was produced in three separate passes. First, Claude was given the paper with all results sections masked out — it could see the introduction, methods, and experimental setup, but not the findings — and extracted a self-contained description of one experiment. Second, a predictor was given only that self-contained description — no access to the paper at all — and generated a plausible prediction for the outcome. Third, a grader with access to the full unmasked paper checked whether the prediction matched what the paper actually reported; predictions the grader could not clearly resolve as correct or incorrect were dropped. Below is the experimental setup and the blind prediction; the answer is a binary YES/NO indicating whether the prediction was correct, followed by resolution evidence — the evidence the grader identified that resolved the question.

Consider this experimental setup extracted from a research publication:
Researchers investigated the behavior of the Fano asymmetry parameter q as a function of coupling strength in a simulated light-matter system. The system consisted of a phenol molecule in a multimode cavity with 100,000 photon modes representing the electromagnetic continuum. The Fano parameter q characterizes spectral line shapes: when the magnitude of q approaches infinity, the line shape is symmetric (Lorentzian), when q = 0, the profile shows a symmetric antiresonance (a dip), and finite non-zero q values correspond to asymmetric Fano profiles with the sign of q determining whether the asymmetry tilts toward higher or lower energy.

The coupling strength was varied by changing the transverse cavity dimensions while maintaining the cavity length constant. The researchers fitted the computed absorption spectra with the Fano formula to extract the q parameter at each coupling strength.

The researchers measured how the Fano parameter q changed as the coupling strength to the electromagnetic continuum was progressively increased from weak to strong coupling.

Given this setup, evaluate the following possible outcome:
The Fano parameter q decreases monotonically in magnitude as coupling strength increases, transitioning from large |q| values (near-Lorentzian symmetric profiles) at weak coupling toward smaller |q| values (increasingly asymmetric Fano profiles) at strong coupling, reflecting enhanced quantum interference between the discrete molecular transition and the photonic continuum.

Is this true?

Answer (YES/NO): YES